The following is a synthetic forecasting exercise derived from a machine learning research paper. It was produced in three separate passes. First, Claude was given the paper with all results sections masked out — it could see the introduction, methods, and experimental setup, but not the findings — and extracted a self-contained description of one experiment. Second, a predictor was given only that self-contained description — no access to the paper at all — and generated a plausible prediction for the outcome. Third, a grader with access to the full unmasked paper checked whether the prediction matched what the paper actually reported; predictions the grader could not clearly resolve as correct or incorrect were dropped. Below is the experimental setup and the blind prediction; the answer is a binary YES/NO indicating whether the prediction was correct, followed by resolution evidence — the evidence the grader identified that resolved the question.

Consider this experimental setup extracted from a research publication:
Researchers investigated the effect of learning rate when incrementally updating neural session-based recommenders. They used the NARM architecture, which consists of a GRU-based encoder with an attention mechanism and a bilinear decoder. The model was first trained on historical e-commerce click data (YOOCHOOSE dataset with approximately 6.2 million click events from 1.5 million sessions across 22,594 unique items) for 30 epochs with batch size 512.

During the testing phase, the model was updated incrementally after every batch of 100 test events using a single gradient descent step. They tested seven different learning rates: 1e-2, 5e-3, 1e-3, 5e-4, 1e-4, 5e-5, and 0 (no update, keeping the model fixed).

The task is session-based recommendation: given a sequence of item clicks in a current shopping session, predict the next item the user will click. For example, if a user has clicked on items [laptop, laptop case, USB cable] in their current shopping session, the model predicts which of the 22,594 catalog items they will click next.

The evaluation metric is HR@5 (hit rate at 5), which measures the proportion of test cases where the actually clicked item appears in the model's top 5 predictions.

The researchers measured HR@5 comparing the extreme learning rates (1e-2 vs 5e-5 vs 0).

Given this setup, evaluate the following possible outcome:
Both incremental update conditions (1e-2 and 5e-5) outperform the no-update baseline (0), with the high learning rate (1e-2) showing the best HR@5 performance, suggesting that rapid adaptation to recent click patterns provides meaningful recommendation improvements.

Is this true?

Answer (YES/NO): NO